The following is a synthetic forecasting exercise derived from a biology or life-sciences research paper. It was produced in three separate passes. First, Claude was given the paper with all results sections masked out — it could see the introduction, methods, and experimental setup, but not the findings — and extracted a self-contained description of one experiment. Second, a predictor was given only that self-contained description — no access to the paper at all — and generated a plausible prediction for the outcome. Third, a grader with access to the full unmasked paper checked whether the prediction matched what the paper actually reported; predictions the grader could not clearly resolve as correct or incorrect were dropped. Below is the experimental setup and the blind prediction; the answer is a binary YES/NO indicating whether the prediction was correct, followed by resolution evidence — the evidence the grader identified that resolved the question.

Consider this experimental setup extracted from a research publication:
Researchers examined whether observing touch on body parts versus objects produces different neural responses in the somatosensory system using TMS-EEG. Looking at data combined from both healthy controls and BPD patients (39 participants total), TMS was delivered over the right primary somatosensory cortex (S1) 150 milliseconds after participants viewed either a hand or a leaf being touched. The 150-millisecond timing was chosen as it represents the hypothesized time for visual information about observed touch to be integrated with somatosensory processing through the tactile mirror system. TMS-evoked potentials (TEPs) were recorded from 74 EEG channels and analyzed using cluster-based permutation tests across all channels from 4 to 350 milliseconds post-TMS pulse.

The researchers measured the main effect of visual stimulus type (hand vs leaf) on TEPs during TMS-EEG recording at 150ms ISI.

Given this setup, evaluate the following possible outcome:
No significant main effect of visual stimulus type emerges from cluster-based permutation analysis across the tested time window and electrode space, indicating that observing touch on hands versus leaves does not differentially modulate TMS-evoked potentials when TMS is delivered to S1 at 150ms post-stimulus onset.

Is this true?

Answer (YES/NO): NO